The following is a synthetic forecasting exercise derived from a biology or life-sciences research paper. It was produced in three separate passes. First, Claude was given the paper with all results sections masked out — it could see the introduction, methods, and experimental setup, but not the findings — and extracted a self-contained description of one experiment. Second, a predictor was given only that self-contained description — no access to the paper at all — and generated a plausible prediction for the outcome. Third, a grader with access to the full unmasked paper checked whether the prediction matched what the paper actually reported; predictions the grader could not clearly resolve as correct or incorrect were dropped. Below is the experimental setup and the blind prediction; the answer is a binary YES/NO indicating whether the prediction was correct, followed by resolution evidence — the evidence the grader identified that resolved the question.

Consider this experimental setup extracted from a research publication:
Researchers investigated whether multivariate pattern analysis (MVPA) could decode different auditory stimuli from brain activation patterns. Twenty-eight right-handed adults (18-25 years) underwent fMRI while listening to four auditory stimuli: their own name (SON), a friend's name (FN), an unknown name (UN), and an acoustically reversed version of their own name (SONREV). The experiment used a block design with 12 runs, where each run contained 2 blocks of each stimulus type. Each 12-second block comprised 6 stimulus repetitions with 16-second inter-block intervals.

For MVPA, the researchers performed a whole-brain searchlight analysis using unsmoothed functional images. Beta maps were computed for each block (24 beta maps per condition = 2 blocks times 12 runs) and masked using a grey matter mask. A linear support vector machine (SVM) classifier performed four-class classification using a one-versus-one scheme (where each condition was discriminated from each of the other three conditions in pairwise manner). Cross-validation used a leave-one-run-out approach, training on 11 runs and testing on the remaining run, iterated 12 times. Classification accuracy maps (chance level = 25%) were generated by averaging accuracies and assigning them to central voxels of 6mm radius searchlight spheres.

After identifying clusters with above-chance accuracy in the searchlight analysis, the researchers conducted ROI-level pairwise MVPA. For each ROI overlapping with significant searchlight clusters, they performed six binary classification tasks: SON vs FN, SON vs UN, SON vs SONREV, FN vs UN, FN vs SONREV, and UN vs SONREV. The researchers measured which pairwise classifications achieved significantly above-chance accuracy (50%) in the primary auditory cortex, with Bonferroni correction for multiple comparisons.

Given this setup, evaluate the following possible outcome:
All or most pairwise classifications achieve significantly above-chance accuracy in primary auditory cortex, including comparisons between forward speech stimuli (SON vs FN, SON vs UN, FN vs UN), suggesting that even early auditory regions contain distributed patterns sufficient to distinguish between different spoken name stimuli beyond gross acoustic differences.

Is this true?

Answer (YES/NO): YES